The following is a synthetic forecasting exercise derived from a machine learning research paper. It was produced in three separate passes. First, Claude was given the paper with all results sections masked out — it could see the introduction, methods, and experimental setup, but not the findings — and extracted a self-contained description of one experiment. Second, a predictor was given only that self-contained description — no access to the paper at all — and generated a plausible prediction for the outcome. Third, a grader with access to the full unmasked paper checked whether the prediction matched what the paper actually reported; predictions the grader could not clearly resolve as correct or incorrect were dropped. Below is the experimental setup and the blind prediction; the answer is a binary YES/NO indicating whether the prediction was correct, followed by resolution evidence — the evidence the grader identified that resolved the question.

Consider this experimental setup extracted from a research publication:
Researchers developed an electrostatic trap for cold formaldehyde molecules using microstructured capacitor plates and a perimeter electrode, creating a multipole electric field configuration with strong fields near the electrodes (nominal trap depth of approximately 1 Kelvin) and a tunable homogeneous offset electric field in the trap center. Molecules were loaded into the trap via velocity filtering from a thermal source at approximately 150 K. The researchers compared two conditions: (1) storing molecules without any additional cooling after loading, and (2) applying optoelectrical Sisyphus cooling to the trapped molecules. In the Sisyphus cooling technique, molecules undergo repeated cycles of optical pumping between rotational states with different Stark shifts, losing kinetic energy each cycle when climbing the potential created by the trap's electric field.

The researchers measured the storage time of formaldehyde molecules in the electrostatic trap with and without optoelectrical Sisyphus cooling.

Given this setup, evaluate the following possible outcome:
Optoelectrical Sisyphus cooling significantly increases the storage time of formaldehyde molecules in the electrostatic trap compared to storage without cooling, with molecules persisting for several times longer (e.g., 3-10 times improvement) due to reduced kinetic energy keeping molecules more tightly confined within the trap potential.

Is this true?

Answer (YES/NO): YES